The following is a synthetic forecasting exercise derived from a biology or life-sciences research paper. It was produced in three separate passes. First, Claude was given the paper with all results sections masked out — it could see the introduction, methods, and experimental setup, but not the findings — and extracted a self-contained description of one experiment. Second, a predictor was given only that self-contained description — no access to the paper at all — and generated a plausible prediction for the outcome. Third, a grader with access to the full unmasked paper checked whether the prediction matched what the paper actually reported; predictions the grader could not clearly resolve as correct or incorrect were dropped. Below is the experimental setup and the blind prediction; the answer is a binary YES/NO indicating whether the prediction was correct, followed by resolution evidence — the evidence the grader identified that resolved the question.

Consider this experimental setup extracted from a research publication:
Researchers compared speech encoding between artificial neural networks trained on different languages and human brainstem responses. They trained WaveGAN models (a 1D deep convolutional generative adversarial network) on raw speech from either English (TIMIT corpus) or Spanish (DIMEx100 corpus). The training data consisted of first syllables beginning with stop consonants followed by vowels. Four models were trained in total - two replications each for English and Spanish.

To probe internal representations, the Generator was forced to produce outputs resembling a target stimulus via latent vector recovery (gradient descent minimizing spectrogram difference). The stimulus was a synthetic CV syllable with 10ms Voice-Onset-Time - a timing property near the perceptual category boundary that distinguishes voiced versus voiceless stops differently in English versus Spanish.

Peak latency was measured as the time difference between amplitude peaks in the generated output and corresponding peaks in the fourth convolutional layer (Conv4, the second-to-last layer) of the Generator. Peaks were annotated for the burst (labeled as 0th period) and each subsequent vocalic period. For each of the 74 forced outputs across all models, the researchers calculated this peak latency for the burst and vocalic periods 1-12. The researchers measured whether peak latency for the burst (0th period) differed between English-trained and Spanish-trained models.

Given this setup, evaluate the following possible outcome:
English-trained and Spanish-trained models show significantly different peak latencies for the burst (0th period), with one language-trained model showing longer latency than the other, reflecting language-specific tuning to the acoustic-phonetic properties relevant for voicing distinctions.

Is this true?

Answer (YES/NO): NO